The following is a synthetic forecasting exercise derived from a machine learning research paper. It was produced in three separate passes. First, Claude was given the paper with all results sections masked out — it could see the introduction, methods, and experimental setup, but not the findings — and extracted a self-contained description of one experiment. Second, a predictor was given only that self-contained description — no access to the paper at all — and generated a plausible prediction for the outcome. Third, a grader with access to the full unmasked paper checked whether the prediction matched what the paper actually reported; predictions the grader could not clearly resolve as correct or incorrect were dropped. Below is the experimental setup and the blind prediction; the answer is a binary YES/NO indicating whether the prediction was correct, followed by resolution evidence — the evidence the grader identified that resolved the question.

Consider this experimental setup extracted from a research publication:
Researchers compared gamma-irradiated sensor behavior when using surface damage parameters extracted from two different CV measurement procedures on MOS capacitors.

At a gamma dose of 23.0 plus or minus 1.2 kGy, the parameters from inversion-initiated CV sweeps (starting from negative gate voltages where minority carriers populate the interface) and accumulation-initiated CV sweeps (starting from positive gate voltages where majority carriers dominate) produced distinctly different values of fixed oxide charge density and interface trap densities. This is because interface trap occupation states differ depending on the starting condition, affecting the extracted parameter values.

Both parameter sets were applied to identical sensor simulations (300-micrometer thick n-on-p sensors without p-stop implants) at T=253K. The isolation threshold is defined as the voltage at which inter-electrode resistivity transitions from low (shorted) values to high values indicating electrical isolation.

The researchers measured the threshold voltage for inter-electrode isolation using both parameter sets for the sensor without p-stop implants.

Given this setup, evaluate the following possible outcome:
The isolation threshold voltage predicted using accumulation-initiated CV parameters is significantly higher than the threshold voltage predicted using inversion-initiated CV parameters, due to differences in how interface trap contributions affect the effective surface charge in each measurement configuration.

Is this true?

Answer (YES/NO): YES